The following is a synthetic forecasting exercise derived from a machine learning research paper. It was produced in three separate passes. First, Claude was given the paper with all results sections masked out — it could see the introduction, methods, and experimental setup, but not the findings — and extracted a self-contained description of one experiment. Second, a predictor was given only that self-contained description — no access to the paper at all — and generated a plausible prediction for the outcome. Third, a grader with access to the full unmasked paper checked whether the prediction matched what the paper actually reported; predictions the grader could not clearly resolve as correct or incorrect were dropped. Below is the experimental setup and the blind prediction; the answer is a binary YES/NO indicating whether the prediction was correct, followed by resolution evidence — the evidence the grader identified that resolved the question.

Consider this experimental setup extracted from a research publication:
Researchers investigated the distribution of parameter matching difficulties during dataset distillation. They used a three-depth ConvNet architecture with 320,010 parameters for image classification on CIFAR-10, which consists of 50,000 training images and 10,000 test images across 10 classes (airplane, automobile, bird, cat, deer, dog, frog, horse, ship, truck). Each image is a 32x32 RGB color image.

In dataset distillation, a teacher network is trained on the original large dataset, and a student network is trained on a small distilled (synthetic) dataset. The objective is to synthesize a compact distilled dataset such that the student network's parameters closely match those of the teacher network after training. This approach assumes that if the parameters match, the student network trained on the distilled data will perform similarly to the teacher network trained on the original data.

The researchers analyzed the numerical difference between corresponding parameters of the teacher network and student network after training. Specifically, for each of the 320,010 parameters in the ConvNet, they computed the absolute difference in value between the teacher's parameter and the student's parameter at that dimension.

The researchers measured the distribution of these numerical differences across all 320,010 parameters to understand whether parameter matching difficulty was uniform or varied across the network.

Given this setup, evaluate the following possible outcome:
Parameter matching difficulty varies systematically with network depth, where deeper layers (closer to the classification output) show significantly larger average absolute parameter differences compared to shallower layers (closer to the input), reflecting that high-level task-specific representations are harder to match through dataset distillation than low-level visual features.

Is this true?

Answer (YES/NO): NO